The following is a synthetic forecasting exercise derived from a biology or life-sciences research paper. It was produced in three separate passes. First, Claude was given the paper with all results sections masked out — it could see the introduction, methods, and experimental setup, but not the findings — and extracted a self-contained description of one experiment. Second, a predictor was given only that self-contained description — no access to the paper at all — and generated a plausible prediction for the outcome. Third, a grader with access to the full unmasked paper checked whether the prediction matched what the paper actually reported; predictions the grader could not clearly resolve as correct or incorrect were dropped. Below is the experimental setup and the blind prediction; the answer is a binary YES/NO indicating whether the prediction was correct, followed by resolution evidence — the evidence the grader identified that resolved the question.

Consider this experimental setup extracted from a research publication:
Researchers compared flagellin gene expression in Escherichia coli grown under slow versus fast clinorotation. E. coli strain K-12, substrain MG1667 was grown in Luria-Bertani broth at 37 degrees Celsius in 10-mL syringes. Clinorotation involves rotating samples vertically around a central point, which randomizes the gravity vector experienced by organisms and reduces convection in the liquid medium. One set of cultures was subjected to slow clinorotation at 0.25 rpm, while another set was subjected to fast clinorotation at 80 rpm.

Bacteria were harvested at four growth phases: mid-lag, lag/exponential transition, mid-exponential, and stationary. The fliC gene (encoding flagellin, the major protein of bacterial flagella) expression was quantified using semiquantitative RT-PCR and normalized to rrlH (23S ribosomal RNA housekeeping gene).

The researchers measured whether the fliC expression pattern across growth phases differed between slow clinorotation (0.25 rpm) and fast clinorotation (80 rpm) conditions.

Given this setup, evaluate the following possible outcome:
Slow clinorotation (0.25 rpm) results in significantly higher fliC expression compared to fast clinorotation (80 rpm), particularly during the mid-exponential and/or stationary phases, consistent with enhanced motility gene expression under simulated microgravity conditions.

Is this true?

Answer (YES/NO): NO